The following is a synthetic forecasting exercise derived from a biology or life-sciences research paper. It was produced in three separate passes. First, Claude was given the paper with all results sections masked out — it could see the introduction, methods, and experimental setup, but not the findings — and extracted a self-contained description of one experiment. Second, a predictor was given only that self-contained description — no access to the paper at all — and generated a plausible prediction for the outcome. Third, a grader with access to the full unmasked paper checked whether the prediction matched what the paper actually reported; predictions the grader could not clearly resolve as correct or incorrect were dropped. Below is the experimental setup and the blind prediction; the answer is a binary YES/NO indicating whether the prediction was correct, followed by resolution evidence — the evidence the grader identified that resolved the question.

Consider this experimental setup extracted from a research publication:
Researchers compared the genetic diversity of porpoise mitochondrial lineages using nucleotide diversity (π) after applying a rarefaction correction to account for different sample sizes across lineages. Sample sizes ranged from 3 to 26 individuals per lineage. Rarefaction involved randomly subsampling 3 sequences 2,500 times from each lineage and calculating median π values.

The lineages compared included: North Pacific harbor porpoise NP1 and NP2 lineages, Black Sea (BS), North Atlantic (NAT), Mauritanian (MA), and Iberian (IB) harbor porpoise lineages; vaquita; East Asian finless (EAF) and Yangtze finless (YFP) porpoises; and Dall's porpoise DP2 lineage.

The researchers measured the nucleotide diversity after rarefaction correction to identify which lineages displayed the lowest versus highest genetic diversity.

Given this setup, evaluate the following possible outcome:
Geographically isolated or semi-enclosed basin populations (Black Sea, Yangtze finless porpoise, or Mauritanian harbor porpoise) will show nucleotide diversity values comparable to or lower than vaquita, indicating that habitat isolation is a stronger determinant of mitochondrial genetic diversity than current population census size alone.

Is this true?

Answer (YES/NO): NO